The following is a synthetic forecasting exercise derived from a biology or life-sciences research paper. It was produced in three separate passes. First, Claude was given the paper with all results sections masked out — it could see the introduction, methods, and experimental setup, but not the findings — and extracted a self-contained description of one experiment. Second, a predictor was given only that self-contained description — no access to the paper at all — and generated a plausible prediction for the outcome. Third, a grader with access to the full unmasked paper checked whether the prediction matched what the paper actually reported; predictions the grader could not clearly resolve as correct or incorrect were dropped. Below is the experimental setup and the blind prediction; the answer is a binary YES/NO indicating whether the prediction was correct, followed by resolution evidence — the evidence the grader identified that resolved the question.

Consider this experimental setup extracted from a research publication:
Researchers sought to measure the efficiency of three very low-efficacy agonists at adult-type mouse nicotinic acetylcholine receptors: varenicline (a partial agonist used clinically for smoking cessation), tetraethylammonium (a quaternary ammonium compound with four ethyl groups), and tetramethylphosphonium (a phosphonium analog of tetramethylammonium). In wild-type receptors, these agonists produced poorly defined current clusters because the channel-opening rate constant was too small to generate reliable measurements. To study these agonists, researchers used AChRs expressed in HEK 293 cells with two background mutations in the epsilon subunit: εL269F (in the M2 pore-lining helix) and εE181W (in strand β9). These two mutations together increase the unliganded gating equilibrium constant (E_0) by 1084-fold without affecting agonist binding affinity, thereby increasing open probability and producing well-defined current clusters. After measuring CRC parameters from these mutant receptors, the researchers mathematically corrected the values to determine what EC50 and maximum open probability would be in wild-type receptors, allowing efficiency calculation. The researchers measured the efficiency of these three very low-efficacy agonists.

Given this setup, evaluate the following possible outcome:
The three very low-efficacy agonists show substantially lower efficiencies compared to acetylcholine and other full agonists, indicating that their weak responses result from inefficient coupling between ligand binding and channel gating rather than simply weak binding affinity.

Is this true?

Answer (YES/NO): NO